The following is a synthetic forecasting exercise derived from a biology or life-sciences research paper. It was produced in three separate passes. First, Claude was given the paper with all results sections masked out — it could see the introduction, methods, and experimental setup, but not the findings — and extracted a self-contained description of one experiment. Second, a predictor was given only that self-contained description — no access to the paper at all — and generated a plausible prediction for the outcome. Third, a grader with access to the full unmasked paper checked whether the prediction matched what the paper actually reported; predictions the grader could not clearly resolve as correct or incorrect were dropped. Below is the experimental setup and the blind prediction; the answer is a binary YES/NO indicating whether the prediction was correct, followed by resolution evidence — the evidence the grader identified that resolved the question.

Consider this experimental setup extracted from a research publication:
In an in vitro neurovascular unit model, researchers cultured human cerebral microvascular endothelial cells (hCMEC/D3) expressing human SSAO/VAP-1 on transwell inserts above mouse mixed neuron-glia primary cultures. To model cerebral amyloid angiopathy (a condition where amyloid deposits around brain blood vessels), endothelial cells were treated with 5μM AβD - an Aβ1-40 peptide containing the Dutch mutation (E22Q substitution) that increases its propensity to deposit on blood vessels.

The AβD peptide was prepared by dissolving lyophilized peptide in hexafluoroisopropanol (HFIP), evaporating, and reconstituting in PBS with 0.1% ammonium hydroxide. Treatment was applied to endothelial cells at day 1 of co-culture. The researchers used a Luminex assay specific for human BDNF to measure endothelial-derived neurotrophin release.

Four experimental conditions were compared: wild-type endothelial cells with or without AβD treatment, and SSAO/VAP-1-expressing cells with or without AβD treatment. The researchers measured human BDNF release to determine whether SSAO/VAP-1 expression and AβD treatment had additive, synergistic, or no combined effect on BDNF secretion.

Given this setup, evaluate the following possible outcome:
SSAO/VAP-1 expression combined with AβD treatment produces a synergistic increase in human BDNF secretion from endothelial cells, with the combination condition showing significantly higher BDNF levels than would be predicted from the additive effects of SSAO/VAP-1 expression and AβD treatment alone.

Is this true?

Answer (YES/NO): NO